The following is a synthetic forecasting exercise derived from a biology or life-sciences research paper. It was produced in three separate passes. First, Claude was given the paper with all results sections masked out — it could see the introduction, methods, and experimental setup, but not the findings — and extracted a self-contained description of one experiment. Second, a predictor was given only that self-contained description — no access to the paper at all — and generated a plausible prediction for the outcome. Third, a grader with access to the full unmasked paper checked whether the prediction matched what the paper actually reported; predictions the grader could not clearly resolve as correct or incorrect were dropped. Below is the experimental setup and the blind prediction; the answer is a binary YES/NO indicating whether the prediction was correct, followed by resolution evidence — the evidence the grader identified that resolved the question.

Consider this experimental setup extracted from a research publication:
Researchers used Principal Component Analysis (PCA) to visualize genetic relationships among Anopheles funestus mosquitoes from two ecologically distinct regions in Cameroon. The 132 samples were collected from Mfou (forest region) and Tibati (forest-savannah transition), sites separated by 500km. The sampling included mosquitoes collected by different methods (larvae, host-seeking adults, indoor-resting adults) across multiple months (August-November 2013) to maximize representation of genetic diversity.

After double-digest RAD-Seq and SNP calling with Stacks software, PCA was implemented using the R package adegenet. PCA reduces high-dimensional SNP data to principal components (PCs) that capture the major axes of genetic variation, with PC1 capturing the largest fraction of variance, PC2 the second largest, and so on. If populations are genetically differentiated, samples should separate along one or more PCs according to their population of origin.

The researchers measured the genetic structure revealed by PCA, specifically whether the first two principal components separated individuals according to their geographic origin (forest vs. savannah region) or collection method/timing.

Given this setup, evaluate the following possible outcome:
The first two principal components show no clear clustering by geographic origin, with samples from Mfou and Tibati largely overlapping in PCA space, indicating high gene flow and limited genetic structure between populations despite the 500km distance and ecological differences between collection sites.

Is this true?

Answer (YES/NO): NO